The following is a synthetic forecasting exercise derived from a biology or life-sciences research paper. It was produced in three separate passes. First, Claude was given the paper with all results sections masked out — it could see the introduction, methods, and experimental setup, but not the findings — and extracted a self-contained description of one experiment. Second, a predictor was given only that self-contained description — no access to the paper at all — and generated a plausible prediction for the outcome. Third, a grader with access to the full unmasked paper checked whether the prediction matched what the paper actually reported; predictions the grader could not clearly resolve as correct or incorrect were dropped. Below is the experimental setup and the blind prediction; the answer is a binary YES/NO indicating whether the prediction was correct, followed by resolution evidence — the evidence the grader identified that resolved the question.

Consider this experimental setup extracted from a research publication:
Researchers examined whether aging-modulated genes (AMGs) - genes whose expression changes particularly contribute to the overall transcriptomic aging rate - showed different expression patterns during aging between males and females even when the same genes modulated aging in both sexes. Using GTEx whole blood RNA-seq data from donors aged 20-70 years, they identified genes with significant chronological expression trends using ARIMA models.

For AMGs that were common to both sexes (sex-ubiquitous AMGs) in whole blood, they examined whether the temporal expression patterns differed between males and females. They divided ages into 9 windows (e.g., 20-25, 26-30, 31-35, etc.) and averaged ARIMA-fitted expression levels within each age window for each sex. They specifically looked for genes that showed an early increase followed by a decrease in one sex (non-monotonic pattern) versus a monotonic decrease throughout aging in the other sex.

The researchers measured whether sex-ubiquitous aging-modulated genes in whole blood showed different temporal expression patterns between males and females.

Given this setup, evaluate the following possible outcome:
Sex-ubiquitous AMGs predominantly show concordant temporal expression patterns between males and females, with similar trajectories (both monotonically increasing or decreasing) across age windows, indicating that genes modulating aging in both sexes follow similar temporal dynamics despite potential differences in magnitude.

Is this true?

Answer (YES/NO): NO